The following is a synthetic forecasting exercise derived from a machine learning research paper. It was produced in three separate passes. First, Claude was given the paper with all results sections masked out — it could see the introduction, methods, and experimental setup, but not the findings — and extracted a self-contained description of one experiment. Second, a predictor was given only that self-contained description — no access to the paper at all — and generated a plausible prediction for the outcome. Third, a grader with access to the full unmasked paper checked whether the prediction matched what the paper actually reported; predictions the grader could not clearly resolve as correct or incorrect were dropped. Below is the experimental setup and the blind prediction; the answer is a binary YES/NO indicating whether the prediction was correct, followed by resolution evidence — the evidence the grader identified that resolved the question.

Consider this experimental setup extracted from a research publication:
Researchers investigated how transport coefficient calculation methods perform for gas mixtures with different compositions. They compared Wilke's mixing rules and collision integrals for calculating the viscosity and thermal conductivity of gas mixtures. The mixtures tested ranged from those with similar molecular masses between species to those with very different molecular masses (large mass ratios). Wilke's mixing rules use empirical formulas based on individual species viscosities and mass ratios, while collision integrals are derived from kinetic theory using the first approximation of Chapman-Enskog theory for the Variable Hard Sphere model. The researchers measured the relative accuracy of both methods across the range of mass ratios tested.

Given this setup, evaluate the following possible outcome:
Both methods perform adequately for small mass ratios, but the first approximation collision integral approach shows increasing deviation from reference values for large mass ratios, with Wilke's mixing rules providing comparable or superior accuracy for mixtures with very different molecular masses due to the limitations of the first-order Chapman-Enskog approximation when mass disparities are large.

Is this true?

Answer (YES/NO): NO